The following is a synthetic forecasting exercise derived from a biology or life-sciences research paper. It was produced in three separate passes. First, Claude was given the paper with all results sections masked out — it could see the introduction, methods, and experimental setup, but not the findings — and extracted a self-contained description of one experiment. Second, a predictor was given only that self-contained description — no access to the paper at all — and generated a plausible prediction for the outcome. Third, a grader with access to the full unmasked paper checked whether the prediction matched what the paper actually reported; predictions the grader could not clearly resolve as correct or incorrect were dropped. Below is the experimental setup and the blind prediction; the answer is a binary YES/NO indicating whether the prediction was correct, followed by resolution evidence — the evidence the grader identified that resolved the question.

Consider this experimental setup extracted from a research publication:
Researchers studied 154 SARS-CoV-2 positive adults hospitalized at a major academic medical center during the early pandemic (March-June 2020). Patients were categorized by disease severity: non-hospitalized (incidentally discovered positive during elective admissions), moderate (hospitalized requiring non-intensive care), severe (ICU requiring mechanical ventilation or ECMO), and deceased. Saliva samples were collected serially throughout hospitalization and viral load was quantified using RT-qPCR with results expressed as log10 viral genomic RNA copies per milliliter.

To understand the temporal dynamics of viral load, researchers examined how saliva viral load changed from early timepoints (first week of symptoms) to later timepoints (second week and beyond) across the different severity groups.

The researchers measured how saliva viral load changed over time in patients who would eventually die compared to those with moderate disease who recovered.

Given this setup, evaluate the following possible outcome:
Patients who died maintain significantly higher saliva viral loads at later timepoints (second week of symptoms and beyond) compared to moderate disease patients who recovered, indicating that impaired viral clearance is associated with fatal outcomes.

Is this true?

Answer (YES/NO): YES